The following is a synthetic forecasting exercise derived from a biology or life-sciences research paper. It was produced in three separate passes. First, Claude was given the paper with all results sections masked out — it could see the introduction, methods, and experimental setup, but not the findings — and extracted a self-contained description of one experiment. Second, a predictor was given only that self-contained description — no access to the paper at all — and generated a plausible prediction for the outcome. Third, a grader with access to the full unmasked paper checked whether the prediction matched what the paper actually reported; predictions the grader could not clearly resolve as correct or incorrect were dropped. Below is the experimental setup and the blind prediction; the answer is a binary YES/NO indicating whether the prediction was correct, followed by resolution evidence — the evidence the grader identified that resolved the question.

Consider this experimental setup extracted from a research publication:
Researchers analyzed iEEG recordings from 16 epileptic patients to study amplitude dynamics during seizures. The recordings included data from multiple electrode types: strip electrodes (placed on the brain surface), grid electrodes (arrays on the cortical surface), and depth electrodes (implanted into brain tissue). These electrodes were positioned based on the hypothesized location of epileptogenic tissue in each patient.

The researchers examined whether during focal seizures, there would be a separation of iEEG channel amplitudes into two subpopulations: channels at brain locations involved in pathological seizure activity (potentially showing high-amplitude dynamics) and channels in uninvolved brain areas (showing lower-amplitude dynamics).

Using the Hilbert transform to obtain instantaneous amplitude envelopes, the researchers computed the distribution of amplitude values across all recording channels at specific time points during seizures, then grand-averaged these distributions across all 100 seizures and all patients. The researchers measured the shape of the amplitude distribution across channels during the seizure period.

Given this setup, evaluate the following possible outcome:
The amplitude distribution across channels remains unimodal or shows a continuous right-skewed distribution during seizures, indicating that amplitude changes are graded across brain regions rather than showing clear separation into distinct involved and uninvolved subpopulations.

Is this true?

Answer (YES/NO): YES